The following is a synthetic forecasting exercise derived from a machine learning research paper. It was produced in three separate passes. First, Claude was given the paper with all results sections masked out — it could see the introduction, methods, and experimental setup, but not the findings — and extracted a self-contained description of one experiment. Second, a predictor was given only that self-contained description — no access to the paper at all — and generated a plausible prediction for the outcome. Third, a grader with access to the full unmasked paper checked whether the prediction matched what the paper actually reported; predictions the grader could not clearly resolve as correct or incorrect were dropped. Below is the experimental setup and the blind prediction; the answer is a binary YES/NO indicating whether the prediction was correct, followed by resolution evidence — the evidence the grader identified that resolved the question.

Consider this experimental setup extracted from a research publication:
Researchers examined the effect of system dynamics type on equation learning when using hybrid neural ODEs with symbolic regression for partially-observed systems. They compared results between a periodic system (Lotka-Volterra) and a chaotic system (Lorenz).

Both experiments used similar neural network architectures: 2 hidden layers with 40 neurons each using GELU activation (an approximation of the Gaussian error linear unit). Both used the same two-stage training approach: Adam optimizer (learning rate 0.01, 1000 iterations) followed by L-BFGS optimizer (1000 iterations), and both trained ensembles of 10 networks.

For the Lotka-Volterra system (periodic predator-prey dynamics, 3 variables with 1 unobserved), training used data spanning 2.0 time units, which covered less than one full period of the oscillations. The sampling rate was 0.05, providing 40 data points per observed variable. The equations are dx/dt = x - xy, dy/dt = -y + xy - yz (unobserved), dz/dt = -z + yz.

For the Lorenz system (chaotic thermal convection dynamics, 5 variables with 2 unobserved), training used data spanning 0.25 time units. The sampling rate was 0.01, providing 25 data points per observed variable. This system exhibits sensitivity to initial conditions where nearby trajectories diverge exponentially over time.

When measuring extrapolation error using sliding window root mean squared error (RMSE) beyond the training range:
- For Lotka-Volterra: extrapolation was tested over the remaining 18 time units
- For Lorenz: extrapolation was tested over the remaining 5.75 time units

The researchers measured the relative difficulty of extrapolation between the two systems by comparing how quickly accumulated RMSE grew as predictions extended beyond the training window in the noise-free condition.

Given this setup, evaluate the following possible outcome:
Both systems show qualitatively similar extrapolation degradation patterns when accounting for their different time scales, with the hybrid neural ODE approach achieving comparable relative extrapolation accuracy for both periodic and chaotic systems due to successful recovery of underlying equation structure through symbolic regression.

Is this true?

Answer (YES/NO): NO